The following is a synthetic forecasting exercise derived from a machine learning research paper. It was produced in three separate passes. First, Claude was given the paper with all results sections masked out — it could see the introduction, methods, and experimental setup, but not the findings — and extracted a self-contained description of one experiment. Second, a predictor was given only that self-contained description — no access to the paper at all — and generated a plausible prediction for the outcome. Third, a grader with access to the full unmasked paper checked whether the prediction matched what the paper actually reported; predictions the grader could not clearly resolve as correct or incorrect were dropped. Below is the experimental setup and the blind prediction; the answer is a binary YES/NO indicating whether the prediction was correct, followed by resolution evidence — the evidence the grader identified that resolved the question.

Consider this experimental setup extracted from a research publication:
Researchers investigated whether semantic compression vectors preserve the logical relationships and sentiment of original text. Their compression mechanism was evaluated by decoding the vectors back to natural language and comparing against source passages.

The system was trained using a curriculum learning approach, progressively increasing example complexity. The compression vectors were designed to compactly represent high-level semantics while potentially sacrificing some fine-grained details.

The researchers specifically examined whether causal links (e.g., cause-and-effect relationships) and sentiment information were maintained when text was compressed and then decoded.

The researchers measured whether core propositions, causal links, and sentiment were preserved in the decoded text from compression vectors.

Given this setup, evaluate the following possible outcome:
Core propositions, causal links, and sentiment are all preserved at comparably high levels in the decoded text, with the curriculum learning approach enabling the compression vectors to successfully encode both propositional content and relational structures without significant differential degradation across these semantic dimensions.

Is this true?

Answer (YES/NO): NO